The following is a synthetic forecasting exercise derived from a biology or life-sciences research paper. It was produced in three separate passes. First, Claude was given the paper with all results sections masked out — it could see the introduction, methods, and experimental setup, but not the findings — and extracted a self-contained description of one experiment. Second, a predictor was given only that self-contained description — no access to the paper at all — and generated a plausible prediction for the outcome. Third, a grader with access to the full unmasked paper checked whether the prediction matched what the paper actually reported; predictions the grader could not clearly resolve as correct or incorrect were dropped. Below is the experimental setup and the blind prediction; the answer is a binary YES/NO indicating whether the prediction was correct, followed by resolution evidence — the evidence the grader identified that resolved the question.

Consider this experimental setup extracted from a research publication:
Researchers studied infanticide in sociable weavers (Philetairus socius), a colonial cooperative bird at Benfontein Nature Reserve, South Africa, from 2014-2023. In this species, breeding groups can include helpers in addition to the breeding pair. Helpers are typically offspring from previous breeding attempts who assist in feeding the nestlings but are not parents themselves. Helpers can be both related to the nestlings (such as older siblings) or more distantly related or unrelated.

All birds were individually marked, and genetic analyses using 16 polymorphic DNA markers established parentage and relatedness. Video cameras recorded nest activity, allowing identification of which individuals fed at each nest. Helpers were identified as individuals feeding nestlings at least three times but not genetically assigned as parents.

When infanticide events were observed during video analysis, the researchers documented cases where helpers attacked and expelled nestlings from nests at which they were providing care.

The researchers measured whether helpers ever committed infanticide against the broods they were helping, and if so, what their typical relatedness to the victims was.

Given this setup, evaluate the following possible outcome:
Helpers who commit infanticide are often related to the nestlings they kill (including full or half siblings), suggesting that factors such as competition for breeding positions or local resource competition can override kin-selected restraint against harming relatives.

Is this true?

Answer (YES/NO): YES